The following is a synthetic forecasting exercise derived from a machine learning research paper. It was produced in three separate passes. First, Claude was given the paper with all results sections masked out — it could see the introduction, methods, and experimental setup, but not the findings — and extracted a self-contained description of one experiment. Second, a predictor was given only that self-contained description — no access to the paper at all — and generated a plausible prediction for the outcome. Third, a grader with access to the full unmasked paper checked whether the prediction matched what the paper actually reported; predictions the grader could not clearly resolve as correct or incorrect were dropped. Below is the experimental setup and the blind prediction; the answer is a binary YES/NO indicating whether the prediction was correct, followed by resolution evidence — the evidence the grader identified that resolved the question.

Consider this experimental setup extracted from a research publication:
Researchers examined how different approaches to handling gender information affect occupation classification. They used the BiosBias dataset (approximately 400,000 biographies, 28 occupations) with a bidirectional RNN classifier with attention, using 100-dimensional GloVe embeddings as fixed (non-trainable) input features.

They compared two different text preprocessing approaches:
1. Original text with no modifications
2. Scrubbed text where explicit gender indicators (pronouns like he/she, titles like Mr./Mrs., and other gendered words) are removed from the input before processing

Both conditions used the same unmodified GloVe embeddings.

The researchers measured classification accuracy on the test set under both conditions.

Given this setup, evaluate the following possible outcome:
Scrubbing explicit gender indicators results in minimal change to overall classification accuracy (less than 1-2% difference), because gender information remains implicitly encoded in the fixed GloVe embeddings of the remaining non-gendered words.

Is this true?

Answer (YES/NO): NO